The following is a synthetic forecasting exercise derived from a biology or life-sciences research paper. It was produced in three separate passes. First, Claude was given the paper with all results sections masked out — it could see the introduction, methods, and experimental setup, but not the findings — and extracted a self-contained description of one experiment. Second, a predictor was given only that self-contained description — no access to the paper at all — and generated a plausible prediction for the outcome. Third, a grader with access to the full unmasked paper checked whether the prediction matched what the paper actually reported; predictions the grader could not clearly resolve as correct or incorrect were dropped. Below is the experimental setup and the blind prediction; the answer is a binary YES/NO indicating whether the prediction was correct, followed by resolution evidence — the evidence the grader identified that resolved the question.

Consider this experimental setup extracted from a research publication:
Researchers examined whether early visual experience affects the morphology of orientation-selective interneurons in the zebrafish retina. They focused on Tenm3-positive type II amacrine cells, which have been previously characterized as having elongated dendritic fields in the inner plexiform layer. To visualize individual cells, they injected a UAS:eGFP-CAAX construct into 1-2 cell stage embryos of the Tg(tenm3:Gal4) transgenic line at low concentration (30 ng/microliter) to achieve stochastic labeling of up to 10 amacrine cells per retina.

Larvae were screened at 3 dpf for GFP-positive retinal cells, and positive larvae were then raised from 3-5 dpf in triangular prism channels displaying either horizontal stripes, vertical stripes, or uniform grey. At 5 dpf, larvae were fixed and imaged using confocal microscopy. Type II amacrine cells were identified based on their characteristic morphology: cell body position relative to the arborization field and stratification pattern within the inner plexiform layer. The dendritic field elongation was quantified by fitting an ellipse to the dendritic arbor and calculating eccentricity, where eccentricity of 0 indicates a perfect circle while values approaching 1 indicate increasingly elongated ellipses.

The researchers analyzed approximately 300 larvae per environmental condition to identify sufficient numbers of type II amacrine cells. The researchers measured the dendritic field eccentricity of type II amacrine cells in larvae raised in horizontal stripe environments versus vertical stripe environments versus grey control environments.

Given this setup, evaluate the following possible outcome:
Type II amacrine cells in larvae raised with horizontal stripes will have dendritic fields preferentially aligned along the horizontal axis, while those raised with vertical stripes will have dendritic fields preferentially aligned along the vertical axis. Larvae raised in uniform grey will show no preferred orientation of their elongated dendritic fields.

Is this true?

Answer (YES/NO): NO